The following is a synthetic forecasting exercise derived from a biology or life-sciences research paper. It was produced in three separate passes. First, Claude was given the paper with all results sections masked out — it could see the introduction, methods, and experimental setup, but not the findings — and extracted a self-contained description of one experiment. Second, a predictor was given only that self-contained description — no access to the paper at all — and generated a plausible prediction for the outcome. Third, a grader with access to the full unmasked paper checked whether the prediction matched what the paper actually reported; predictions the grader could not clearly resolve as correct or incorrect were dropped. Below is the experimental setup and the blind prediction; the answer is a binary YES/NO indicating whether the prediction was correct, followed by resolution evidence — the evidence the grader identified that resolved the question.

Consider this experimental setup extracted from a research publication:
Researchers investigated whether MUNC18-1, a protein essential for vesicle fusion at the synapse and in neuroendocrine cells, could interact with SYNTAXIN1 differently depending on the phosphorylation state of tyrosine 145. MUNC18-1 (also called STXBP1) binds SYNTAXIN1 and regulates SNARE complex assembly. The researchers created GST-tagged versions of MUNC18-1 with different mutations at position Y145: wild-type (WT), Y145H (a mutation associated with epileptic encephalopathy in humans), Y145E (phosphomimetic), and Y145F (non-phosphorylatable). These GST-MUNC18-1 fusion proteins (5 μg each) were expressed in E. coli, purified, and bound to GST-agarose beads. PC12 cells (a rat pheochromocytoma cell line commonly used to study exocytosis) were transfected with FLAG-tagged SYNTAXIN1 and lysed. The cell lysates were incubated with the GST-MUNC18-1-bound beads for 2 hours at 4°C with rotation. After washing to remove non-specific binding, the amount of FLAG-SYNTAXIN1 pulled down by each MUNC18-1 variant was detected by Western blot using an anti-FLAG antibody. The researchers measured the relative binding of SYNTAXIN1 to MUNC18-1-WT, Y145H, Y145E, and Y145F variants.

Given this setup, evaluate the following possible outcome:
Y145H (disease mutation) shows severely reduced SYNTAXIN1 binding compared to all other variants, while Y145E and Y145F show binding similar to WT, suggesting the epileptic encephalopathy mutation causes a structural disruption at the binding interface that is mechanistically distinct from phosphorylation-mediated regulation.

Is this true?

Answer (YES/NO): NO